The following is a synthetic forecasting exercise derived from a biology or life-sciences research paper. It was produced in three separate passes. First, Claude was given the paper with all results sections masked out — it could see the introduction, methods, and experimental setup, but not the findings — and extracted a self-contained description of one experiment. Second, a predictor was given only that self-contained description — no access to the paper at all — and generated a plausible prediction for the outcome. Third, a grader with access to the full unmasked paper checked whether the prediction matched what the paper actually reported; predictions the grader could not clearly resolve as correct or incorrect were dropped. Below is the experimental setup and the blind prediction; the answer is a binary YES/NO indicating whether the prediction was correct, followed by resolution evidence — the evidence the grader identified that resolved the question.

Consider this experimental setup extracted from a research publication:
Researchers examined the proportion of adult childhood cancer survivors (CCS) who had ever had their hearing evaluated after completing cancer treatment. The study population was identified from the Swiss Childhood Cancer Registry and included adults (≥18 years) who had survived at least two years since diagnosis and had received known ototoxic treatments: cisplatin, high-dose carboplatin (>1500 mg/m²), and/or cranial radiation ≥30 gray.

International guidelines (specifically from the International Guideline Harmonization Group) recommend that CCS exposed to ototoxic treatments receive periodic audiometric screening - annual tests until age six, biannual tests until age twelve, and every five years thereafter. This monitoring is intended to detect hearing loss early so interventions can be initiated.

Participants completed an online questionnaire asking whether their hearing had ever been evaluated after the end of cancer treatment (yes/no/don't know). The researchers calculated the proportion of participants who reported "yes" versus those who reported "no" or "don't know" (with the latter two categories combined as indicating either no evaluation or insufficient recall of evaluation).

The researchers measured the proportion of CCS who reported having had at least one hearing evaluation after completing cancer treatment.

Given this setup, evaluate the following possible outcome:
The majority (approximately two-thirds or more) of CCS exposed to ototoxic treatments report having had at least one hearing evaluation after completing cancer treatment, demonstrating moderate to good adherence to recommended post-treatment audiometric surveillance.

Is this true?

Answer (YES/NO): NO